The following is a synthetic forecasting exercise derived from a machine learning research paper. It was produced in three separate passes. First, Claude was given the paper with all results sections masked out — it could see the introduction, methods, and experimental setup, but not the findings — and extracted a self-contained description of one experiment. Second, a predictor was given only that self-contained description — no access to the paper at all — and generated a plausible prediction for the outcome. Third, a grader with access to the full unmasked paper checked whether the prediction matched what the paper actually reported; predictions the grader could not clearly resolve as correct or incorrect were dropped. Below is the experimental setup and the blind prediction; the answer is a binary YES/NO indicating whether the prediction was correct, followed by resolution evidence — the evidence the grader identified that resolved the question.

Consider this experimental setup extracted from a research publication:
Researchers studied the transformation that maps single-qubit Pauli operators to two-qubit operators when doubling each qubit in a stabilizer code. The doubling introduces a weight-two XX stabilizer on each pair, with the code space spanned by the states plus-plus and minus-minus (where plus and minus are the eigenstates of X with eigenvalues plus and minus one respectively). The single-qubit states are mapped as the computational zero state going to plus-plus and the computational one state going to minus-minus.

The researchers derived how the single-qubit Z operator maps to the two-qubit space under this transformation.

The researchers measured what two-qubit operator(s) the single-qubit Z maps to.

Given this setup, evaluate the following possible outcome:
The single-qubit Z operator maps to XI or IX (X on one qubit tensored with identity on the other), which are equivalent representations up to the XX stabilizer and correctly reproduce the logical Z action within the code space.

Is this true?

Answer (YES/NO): YES